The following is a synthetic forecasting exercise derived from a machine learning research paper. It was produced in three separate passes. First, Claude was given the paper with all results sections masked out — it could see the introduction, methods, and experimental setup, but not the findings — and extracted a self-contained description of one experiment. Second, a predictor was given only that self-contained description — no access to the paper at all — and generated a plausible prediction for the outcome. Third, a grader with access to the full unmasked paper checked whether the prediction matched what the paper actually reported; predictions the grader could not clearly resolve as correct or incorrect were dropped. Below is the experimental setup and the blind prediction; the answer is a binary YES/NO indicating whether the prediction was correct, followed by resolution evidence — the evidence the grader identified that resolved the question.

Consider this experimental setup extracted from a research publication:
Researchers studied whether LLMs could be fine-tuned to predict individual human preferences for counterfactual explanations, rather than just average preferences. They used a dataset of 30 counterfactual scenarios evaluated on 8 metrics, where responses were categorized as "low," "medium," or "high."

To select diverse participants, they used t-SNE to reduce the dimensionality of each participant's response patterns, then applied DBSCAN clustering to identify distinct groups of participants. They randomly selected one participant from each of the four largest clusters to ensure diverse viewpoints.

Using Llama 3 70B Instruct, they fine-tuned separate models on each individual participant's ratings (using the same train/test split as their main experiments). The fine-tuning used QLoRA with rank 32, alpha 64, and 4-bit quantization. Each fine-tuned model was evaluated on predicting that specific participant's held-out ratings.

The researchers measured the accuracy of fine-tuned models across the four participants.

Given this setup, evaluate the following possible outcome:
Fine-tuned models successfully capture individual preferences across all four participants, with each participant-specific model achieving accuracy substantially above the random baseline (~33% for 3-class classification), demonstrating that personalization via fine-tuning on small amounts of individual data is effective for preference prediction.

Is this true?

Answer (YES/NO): YES